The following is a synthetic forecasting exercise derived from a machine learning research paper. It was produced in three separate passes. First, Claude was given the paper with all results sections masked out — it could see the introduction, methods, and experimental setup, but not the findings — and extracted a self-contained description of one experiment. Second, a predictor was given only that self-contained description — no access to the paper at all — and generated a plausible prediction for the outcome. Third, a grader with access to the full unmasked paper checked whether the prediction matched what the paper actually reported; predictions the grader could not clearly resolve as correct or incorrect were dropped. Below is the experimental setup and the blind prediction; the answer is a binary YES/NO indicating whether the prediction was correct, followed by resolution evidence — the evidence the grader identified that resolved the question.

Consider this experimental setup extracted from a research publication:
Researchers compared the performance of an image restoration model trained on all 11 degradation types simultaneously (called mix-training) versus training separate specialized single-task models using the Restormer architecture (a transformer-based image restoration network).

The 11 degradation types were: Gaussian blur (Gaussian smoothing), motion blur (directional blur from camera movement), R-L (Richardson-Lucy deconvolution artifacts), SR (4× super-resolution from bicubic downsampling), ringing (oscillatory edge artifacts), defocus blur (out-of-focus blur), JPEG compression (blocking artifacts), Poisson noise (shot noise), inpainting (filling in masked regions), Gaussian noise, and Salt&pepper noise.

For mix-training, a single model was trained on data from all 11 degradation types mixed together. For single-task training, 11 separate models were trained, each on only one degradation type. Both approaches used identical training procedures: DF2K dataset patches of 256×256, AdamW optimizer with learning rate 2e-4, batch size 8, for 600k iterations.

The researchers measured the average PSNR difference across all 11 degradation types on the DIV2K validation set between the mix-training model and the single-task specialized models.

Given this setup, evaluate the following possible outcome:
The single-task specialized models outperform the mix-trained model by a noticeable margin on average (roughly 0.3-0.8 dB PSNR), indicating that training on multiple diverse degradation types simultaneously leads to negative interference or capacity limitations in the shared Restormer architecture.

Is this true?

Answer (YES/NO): NO